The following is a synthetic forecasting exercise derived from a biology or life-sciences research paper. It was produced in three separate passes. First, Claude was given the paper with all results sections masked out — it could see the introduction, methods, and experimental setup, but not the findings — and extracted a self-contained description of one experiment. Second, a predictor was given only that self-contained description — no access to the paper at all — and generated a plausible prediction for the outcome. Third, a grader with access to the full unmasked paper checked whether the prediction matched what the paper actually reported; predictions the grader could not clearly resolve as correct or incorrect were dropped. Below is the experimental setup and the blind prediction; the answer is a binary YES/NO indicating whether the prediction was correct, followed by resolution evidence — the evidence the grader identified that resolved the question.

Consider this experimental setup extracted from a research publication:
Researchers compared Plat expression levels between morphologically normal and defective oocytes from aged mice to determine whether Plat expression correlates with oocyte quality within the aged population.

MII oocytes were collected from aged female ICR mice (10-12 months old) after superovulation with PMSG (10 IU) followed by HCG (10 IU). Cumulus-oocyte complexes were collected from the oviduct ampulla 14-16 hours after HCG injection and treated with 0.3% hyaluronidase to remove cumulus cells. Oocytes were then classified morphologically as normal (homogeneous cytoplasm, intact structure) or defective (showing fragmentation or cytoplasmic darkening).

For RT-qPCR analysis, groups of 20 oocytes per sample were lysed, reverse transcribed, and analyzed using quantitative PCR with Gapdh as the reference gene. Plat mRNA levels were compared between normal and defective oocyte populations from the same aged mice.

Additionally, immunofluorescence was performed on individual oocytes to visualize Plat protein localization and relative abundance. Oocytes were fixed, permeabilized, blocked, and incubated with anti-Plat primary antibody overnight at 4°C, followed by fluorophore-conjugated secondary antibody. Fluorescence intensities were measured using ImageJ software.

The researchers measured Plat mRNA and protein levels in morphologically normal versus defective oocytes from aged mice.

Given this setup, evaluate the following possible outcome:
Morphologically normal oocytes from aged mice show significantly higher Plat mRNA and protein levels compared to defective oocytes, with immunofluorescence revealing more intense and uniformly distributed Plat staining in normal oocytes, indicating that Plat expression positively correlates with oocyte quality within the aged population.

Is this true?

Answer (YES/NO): YES